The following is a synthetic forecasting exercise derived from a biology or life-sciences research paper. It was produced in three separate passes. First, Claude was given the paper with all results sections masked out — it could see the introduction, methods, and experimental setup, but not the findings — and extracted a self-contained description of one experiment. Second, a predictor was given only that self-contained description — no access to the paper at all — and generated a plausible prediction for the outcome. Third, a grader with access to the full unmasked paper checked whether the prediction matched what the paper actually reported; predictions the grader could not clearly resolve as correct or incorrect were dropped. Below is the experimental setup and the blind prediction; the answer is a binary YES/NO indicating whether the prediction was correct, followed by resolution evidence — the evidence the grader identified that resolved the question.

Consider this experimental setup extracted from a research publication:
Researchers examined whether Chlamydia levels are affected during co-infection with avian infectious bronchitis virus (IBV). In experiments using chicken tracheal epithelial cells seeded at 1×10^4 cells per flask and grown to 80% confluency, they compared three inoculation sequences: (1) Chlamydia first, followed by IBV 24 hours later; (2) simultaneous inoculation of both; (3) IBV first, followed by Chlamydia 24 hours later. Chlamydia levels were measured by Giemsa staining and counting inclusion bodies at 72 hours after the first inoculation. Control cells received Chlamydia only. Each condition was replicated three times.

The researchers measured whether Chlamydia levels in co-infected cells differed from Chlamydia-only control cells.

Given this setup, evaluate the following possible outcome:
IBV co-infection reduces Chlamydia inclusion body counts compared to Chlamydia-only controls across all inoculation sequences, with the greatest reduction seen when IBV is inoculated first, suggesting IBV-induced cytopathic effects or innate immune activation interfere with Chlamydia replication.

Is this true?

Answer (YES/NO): NO